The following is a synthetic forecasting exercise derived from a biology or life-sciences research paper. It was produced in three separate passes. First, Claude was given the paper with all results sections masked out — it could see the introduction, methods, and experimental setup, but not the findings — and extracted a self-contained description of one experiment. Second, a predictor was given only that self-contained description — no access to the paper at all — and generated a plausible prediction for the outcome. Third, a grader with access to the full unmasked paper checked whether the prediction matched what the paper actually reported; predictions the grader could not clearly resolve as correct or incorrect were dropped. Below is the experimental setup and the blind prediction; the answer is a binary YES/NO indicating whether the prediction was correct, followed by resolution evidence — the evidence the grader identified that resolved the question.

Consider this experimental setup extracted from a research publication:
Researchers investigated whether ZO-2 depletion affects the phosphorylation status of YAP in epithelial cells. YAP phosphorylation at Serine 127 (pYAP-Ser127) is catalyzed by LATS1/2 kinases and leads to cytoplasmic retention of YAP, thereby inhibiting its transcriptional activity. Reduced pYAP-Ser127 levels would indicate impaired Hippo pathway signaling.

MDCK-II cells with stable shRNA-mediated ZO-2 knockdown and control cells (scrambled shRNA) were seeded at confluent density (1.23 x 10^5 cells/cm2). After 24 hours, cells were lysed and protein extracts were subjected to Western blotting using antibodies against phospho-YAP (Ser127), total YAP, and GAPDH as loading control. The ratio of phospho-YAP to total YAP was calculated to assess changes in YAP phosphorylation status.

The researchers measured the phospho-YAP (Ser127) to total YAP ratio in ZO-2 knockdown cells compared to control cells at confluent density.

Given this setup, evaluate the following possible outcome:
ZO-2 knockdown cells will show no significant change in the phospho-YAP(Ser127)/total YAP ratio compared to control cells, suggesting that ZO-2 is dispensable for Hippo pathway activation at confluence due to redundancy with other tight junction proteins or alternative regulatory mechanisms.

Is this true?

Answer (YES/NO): NO